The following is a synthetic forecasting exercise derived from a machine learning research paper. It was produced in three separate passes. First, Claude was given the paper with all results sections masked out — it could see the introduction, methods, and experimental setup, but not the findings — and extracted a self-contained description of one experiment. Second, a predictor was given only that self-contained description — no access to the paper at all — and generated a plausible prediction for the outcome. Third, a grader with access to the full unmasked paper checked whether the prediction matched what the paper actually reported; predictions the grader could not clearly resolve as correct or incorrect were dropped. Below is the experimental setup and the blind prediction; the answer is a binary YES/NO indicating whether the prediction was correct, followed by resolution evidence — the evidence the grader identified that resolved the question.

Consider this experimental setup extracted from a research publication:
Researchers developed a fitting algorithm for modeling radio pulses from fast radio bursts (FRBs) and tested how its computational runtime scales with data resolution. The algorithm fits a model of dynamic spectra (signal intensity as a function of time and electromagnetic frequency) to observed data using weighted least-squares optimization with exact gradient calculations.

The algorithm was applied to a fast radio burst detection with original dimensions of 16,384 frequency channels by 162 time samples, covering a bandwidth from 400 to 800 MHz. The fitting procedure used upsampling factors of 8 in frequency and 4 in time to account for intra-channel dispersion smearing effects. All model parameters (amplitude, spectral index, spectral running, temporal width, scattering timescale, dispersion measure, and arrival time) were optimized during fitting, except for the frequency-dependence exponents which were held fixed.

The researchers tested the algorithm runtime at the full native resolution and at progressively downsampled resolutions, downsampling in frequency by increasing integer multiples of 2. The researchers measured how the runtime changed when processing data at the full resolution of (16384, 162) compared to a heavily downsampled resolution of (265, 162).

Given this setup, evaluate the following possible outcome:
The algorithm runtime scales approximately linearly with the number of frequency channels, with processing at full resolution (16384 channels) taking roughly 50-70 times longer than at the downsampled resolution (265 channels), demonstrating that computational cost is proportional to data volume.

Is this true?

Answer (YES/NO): NO